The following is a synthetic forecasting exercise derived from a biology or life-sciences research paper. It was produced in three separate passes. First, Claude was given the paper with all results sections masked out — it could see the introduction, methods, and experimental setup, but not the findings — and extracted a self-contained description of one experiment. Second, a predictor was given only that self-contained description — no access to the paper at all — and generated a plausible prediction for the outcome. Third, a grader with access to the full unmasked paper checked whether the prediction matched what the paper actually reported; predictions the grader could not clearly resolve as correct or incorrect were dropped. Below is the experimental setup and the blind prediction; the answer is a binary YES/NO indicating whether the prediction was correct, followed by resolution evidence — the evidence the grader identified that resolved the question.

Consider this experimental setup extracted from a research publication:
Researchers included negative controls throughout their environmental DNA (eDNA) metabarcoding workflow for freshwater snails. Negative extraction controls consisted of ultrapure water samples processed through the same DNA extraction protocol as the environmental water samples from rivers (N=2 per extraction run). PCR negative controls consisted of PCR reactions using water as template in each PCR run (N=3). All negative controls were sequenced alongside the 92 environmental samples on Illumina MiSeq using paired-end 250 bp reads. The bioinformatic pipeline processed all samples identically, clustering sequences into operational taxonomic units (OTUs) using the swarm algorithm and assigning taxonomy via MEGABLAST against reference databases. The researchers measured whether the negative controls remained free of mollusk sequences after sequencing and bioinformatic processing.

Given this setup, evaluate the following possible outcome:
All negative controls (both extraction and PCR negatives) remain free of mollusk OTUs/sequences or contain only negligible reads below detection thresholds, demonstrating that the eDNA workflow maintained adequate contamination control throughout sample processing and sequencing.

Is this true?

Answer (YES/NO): NO